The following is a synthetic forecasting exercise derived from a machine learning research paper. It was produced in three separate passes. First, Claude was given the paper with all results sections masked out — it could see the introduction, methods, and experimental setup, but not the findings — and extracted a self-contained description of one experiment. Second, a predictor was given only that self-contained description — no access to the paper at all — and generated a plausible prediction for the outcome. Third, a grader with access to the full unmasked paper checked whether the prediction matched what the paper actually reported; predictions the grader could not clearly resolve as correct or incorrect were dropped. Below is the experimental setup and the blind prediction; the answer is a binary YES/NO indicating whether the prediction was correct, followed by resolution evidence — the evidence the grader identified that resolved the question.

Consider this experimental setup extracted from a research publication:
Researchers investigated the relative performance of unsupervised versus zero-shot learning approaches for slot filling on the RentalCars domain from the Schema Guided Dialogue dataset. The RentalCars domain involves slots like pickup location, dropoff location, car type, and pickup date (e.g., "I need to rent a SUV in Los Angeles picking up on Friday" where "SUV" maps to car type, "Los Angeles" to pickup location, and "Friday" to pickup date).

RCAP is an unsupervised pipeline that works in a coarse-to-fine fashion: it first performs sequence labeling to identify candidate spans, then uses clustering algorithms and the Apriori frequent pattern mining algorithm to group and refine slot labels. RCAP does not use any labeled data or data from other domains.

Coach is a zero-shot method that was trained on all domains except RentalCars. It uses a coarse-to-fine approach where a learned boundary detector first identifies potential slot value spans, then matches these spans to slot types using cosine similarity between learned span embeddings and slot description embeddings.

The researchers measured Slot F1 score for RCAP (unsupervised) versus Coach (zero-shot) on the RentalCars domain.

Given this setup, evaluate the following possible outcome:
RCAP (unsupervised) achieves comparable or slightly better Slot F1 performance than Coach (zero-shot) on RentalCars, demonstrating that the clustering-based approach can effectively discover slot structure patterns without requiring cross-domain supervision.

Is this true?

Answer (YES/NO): NO